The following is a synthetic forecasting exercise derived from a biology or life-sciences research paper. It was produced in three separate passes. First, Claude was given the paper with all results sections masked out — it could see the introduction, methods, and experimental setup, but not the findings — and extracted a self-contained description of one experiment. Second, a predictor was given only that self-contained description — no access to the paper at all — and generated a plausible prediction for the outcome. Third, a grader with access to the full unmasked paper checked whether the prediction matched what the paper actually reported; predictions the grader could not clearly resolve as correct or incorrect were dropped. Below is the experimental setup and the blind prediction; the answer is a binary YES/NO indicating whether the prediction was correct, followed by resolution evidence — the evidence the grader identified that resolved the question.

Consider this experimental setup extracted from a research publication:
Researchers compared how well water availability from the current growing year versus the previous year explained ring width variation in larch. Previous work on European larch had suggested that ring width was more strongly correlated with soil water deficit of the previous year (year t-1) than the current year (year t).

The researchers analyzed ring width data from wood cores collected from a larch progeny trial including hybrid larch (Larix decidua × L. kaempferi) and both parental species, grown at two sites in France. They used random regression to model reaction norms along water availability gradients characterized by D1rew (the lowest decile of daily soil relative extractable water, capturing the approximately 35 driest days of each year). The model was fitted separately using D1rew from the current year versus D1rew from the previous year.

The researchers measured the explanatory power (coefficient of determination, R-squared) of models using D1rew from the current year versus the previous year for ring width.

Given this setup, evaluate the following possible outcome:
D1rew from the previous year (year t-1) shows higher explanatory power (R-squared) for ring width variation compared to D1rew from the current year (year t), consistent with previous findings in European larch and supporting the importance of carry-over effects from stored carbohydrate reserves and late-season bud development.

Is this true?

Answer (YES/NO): NO